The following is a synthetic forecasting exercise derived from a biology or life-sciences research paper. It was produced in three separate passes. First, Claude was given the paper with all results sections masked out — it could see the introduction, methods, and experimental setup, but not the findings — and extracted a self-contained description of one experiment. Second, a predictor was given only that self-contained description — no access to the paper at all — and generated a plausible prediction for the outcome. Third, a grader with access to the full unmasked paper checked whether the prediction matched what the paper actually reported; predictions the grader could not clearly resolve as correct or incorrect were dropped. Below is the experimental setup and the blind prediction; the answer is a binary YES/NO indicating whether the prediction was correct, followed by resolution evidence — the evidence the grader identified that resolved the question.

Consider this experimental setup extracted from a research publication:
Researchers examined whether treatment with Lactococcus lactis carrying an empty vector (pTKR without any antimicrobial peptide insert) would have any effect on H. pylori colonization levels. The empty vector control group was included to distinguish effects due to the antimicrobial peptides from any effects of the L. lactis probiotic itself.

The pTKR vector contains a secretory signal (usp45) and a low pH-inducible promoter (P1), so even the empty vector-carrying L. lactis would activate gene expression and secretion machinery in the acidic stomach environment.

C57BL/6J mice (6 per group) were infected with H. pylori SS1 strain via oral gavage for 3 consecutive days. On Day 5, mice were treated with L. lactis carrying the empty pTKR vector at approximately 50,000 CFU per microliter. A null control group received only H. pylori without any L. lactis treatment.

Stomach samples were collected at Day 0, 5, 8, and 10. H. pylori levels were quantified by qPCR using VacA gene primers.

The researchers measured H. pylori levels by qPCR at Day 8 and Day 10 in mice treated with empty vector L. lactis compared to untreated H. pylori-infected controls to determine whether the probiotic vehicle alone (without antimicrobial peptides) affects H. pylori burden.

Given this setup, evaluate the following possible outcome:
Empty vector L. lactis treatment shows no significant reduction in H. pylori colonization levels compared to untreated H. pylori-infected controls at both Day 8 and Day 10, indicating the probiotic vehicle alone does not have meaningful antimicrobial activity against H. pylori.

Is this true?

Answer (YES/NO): YES